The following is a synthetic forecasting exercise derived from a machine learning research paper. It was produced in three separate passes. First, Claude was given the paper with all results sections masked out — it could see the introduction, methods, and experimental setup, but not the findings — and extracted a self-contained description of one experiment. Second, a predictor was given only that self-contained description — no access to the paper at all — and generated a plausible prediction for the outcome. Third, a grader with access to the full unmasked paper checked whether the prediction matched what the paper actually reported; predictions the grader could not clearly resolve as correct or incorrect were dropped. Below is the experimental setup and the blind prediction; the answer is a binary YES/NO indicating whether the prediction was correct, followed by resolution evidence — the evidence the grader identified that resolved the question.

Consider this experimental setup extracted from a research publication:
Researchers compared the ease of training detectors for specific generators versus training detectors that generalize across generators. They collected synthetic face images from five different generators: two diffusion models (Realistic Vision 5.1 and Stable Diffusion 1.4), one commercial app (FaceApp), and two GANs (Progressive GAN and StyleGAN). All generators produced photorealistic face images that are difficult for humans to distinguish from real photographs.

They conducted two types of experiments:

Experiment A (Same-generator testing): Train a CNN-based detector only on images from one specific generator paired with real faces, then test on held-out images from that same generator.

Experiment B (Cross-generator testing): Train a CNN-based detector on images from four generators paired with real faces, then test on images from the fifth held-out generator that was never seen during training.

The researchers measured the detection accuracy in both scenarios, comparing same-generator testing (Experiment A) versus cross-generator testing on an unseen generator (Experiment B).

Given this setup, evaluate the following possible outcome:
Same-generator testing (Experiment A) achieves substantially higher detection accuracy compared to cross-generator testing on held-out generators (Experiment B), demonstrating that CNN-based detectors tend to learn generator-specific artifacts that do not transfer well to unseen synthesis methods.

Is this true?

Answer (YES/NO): YES